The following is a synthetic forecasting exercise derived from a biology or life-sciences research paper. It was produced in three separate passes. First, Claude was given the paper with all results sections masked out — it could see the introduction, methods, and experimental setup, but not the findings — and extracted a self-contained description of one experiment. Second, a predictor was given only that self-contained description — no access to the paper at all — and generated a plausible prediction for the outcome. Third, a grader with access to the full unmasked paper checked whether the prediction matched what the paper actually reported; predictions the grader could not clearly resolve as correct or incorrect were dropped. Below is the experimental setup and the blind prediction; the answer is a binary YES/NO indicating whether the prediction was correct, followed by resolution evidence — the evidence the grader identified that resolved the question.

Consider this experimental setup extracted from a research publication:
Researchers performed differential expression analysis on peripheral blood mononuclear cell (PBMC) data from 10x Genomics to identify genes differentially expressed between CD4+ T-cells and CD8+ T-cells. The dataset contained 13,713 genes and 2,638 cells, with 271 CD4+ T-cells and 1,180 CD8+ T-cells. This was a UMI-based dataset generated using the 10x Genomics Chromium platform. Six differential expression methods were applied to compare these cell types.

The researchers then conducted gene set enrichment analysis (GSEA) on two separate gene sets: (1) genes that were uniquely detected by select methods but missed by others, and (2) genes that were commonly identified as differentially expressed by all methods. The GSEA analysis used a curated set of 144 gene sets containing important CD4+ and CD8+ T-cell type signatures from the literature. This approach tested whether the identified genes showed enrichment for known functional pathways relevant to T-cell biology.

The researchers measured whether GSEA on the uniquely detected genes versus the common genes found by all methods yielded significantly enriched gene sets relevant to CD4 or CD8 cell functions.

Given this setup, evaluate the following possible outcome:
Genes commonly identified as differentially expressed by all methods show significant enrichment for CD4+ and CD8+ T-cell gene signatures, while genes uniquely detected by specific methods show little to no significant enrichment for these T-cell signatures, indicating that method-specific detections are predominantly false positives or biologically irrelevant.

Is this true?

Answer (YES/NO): NO